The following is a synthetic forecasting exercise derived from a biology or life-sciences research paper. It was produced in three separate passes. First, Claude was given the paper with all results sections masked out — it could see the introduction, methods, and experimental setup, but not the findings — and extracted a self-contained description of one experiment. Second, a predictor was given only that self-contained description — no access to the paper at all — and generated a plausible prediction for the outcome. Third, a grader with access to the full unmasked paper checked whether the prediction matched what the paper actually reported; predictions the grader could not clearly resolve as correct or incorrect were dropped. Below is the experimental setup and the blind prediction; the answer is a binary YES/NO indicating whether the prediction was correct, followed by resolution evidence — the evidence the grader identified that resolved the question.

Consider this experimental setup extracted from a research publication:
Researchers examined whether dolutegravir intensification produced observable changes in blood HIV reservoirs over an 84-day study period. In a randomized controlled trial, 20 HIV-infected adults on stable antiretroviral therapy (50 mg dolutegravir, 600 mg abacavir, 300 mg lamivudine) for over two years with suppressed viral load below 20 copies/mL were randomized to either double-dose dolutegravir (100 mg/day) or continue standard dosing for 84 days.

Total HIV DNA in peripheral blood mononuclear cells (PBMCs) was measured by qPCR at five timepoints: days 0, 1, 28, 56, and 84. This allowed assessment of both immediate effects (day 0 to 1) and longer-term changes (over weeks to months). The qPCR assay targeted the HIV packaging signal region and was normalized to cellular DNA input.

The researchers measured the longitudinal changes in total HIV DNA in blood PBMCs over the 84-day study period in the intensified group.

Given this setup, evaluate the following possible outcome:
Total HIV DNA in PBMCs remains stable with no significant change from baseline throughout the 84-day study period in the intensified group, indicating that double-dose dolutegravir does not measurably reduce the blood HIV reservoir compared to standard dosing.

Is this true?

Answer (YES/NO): NO